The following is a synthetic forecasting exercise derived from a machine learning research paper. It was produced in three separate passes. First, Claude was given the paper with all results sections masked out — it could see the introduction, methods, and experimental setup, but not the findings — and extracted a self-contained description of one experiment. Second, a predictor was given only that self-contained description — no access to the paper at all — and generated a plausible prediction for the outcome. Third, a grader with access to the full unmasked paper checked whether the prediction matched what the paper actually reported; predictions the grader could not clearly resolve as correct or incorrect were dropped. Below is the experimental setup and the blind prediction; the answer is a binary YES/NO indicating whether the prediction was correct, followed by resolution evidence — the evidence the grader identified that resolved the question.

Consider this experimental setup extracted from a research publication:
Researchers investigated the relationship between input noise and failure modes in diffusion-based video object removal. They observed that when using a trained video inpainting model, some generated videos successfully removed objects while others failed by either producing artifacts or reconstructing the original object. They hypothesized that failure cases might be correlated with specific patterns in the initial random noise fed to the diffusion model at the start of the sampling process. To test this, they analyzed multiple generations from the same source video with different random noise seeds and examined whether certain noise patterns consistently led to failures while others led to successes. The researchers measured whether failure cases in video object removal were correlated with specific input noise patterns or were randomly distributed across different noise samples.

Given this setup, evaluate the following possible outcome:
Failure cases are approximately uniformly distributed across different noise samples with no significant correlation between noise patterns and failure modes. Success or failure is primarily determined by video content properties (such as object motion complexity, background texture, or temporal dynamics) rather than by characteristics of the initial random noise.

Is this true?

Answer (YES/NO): NO